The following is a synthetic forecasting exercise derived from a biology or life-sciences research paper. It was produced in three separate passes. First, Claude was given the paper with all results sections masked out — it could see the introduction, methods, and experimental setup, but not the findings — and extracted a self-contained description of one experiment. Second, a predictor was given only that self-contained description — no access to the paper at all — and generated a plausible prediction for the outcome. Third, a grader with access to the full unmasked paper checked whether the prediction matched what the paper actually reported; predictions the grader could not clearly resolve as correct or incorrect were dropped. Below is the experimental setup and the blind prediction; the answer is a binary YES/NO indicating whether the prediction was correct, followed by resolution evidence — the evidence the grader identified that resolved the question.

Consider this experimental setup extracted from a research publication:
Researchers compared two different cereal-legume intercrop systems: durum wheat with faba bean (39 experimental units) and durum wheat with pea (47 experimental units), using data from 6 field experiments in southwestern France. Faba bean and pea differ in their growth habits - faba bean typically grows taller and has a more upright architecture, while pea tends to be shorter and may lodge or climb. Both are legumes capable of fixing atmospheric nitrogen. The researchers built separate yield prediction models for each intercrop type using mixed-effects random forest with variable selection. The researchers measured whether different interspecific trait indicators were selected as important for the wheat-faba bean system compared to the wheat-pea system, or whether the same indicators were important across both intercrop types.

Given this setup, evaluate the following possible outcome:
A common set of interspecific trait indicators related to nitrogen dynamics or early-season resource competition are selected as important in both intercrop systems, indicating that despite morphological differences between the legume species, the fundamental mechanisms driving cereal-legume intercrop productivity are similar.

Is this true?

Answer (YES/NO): NO